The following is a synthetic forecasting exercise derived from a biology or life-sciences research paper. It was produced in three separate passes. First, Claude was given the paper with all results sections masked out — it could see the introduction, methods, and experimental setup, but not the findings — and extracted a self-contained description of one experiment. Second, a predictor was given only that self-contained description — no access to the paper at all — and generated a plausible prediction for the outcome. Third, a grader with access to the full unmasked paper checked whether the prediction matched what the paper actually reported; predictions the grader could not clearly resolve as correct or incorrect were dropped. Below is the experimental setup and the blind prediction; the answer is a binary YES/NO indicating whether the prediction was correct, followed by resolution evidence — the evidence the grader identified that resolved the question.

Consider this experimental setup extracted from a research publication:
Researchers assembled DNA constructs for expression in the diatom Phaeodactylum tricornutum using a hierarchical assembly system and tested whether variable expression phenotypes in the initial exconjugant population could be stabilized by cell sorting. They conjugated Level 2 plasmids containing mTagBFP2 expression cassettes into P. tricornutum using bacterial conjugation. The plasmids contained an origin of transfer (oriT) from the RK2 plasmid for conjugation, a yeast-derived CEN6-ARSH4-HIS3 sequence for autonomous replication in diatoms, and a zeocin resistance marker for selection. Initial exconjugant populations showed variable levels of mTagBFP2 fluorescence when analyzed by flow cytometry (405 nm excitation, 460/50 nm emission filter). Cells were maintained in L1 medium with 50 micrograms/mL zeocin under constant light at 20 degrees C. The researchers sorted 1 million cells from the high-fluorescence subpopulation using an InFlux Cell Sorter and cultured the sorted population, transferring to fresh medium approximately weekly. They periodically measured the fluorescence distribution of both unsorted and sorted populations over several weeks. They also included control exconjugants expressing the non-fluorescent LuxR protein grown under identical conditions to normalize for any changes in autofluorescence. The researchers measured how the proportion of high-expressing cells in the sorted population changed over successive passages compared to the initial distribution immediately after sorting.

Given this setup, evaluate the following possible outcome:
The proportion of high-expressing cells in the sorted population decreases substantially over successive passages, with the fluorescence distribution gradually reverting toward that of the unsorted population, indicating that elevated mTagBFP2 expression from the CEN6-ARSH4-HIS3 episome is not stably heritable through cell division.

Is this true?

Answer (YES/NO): NO